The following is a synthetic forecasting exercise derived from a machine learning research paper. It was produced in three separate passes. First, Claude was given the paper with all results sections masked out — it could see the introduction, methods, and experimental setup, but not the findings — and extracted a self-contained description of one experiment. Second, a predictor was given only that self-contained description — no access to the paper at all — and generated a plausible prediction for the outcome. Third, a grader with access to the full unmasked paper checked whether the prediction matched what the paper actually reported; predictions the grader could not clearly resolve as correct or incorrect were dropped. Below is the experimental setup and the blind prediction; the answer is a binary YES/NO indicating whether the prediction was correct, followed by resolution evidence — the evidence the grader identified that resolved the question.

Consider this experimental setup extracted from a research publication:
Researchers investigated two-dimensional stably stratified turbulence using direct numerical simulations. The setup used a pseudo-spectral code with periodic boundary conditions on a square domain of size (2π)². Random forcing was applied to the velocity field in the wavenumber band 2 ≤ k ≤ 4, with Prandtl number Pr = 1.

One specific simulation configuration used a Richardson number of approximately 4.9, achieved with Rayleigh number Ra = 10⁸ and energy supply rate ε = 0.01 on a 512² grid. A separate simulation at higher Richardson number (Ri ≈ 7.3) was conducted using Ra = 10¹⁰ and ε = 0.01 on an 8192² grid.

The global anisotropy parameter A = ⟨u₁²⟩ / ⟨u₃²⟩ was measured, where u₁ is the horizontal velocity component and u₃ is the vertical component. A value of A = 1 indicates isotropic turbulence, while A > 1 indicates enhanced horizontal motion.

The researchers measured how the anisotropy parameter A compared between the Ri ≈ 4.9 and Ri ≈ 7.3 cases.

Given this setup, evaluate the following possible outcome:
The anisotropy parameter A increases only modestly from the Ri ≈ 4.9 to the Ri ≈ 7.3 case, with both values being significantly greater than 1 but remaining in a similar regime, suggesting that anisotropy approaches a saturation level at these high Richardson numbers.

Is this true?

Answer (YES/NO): NO